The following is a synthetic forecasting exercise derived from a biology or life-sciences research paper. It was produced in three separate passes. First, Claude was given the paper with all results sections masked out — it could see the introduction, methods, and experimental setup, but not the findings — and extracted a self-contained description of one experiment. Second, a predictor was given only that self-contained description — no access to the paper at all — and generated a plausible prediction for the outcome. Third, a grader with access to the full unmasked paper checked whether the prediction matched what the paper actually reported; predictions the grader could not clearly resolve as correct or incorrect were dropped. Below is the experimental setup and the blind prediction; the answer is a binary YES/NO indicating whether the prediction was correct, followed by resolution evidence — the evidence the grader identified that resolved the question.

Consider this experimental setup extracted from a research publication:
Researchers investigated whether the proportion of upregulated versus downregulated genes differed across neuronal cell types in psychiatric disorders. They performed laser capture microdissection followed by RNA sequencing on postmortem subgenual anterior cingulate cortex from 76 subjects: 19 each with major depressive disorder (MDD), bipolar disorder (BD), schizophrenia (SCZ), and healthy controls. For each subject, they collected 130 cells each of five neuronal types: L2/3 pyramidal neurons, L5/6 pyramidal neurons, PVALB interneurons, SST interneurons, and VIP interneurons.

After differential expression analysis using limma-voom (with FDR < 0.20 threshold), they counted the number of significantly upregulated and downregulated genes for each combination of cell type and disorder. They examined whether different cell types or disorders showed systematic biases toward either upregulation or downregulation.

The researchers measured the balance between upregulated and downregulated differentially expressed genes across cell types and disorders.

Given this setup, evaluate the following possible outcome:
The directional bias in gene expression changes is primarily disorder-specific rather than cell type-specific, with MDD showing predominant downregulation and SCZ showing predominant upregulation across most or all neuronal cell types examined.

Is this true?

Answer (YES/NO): NO